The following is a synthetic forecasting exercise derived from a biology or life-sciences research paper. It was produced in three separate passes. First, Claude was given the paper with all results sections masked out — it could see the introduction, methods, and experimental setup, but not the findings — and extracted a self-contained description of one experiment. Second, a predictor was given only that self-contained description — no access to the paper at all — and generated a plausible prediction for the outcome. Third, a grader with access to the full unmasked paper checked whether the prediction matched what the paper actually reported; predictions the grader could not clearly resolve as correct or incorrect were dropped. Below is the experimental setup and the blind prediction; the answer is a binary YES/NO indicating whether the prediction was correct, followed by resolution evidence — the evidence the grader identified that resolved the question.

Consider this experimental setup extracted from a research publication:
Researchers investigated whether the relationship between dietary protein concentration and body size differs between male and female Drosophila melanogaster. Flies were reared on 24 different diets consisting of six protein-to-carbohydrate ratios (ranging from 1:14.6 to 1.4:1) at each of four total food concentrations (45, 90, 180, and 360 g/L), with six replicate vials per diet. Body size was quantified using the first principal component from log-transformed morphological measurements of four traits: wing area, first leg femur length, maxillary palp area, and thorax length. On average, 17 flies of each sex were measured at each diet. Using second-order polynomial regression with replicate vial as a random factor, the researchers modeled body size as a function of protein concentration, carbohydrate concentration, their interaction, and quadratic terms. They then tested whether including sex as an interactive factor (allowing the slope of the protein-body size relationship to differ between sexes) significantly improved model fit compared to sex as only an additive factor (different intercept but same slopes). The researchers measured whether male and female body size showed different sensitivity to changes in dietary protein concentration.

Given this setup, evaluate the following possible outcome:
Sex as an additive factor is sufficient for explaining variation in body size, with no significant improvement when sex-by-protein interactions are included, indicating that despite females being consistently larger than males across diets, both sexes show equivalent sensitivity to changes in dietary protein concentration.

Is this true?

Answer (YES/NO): YES